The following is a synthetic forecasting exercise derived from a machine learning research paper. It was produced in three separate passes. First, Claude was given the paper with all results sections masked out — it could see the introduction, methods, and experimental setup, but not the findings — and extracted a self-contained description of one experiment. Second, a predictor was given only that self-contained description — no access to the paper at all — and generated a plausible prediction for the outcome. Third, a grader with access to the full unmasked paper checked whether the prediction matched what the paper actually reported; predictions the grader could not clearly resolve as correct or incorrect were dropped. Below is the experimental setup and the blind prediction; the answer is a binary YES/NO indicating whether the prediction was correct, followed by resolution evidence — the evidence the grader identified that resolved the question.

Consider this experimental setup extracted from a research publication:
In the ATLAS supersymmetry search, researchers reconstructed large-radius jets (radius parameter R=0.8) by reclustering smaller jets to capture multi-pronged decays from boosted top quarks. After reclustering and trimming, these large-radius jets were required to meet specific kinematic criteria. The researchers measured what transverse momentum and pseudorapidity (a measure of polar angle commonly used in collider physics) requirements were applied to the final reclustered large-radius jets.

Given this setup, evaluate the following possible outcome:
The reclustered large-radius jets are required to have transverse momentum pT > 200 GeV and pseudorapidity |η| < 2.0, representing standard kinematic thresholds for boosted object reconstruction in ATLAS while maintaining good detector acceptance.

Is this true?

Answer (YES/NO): NO